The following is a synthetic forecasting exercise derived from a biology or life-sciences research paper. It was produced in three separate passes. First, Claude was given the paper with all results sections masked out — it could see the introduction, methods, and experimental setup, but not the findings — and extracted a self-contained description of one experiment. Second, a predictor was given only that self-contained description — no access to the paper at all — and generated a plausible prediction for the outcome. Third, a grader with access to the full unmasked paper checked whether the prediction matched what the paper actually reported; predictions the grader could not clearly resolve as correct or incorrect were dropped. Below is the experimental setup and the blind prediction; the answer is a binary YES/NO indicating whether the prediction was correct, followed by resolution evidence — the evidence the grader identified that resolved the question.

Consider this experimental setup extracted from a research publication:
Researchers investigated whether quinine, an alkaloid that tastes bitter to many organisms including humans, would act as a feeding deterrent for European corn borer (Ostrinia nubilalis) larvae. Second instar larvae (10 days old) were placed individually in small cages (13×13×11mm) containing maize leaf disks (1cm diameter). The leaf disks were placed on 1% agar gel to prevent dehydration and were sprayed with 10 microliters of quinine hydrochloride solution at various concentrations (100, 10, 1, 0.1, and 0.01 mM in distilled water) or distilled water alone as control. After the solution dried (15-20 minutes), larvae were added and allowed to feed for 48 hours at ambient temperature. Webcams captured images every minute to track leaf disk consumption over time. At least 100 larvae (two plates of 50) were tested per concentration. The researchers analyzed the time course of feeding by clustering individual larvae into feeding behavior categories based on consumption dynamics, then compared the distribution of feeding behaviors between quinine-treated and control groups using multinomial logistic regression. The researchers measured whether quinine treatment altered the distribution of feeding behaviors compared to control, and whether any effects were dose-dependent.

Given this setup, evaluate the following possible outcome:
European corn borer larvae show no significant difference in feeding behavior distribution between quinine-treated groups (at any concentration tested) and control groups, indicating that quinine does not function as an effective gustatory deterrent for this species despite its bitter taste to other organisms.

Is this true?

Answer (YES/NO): YES